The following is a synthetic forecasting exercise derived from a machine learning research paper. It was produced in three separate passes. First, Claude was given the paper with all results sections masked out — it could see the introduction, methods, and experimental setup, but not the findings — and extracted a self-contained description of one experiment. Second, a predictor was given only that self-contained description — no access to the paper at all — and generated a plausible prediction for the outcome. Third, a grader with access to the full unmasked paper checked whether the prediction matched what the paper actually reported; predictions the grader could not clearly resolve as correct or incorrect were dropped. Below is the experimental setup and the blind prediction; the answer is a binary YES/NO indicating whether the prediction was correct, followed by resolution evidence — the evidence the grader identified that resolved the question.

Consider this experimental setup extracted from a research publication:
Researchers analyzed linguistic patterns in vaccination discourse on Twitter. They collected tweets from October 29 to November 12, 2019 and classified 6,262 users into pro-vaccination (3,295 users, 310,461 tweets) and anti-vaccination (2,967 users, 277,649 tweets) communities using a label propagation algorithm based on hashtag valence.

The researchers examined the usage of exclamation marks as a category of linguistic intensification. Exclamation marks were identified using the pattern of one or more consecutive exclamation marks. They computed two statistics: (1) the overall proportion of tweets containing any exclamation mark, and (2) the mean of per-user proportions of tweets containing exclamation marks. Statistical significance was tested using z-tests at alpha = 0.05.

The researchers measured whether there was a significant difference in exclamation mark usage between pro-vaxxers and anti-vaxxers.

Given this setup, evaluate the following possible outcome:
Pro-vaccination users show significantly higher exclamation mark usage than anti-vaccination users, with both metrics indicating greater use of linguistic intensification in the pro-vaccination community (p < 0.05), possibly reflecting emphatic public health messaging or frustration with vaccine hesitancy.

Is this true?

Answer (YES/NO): NO